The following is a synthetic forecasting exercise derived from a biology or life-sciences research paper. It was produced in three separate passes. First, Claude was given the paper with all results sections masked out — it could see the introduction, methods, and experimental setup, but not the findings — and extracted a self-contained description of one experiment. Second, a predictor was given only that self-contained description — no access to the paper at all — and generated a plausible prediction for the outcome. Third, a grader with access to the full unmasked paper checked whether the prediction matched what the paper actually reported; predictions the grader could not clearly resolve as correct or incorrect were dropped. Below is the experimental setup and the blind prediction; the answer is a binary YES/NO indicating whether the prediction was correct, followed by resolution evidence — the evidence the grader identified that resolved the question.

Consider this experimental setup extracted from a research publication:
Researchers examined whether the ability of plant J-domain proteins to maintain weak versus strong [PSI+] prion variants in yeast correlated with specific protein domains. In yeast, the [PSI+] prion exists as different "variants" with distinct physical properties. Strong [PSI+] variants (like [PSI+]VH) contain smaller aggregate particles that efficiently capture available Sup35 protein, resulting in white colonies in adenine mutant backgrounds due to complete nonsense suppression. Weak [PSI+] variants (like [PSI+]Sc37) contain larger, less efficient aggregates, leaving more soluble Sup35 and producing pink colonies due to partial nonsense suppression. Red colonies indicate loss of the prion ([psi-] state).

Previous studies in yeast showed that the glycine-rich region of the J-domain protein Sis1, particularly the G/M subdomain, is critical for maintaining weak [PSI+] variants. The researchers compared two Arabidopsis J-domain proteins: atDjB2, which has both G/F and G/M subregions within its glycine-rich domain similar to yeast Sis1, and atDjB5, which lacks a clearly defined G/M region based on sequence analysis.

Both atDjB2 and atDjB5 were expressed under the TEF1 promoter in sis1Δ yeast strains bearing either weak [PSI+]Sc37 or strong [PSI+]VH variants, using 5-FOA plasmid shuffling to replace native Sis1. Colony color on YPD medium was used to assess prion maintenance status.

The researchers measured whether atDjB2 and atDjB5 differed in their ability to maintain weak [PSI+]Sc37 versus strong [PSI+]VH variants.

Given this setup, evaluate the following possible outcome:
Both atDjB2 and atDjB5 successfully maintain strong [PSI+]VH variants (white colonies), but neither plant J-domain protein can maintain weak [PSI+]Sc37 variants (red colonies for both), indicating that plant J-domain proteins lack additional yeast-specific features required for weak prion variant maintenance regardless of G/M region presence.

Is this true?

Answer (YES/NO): NO